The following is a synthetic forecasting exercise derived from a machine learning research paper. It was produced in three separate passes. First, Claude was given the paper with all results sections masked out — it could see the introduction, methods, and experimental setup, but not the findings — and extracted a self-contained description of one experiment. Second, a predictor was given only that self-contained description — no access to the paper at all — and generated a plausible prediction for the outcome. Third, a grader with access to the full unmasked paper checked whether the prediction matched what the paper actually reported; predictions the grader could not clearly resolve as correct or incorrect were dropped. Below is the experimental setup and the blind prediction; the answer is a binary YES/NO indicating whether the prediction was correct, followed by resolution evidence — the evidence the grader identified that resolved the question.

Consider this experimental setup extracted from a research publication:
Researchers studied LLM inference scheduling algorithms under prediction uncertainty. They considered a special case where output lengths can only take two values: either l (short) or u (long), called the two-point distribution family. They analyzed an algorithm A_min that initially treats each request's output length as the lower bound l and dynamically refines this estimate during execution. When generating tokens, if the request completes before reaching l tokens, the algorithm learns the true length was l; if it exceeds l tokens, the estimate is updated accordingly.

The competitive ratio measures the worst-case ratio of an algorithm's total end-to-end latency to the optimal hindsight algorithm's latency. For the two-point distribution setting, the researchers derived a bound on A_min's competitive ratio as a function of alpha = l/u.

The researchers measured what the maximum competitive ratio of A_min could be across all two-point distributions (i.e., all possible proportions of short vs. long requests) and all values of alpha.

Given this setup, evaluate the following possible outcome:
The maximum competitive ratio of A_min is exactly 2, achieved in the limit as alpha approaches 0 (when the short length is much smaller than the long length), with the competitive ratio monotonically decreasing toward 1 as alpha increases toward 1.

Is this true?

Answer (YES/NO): NO